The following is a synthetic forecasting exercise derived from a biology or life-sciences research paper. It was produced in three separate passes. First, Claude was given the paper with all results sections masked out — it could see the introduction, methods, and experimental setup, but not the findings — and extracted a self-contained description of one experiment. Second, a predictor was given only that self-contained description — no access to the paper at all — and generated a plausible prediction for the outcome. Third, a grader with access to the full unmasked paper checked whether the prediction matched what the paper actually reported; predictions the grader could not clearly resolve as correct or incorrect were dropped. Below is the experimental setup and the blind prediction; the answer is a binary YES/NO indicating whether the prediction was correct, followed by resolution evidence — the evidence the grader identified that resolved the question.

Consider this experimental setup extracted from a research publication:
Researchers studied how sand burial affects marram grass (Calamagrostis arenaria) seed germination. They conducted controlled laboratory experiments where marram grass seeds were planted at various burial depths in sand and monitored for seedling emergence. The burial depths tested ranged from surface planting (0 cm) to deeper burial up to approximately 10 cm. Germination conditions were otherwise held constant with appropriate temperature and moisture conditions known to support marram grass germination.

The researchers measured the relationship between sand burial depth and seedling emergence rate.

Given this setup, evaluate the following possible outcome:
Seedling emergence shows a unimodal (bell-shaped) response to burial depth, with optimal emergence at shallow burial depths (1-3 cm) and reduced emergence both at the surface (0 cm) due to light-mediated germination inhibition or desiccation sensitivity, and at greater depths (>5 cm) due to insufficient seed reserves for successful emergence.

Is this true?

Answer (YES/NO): NO